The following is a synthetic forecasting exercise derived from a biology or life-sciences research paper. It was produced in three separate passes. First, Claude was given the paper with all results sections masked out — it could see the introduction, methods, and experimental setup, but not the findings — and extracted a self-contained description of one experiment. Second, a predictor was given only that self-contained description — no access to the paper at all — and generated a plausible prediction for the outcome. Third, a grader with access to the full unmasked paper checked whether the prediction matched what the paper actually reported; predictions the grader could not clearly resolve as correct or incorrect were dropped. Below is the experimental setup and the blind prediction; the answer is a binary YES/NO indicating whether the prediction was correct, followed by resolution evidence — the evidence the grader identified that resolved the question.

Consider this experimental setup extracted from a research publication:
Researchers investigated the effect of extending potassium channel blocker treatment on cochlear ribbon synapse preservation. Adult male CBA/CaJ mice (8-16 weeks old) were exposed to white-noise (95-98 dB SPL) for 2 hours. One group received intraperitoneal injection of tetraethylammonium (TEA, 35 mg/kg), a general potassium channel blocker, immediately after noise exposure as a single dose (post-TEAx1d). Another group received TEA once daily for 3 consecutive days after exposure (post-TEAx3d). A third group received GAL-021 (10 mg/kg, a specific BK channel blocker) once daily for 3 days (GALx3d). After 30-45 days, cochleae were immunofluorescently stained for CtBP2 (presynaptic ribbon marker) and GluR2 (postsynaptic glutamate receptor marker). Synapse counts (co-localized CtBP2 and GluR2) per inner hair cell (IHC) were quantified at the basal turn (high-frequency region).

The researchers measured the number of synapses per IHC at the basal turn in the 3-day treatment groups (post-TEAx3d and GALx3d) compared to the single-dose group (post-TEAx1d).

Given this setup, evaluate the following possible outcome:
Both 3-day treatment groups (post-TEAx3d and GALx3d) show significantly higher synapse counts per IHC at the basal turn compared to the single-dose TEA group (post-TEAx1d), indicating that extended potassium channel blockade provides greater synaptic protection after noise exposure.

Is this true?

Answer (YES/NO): YES